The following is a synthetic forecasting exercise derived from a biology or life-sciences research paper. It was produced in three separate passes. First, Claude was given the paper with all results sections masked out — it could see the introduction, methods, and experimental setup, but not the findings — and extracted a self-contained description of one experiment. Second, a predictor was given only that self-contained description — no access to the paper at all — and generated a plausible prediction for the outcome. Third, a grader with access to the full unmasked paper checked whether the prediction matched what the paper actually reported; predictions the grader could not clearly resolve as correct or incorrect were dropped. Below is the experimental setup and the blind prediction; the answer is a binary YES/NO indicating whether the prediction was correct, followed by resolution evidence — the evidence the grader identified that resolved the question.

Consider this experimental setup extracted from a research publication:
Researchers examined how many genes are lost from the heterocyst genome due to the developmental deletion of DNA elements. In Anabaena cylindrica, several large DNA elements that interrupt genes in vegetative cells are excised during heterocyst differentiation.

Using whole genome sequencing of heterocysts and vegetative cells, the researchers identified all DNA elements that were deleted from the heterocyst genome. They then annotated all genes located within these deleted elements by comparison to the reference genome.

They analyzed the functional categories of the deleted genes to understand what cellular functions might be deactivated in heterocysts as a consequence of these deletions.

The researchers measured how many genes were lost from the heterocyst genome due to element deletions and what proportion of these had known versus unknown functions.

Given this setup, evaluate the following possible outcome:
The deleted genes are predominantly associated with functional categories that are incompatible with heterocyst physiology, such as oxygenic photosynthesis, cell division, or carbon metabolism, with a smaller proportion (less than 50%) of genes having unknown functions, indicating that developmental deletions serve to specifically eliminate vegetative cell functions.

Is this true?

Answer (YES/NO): NO